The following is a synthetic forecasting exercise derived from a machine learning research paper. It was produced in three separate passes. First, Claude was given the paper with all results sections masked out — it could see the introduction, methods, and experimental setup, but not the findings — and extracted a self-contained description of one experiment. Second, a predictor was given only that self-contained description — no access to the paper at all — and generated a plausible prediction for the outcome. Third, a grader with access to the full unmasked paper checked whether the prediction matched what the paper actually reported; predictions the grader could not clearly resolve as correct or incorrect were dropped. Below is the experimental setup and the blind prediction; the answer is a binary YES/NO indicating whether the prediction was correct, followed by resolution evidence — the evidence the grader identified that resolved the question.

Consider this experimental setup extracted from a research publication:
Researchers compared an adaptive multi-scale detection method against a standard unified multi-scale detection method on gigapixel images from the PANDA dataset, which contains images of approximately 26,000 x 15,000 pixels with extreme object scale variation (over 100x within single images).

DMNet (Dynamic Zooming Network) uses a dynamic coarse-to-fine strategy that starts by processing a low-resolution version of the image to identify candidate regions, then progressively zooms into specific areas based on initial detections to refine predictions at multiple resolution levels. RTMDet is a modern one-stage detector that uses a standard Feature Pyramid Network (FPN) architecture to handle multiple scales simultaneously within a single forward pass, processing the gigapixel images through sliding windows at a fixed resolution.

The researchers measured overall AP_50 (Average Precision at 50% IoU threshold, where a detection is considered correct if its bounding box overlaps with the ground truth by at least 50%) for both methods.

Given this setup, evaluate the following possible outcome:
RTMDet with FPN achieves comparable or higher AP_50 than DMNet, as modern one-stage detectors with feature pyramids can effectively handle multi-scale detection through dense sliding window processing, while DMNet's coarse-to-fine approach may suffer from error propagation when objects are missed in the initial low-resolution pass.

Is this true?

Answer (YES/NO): YES